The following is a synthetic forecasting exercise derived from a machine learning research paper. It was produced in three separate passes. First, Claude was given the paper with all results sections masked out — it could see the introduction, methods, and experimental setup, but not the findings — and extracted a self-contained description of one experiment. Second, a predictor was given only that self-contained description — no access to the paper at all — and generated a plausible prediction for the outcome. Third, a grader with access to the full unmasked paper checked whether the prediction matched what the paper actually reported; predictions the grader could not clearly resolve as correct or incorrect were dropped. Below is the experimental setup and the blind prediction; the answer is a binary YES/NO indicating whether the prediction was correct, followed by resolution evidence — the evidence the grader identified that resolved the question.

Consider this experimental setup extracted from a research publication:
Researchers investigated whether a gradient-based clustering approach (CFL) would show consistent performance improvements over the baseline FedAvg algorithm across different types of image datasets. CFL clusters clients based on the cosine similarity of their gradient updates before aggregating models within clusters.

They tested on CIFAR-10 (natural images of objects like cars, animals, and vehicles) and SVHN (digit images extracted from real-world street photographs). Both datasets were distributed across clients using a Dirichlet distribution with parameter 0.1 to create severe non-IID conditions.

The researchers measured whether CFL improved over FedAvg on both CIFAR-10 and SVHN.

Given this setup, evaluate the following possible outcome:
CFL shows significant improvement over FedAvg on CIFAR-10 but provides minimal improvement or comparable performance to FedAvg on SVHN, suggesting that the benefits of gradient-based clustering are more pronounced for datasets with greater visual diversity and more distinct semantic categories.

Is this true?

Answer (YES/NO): NO